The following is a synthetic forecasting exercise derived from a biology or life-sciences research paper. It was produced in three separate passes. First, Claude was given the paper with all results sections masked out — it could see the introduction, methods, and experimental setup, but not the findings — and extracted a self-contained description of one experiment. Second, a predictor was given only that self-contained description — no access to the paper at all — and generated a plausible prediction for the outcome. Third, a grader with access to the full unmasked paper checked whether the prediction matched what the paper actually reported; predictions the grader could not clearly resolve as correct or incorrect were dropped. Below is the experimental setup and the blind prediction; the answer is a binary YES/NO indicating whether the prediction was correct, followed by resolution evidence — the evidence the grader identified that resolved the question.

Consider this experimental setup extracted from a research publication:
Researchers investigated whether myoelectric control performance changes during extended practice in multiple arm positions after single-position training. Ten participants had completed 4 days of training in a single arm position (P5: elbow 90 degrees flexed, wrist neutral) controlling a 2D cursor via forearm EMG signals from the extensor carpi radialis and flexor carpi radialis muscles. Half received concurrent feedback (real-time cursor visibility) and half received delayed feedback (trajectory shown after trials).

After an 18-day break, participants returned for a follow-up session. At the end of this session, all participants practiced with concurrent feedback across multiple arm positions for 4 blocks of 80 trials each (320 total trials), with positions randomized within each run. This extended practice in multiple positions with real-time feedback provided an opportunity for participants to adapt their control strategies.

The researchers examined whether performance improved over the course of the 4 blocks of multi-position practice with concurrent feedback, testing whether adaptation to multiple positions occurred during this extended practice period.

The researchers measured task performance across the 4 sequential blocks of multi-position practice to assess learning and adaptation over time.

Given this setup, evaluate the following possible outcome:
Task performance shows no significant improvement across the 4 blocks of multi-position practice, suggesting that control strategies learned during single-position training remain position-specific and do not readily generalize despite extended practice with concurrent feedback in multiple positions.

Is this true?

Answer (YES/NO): NO